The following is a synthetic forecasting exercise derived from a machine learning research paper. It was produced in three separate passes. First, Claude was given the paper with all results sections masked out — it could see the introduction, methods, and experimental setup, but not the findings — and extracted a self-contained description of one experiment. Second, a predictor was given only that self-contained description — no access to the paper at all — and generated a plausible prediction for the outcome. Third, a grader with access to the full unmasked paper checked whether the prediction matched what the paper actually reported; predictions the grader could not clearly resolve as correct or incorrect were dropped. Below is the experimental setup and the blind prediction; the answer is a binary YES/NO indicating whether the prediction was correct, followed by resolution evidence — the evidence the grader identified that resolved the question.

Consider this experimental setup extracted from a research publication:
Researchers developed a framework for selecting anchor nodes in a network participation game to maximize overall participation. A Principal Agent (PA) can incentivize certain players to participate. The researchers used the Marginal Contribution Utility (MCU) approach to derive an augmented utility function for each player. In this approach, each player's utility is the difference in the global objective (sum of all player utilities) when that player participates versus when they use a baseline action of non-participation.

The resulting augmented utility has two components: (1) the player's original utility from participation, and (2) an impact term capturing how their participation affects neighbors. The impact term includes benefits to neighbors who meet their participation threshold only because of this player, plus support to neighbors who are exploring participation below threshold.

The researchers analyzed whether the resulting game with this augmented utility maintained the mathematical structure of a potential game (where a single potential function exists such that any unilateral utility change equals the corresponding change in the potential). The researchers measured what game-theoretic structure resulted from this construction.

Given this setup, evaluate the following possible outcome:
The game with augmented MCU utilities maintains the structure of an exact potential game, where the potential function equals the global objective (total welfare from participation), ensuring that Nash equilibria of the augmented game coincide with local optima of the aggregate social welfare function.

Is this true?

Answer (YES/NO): YES